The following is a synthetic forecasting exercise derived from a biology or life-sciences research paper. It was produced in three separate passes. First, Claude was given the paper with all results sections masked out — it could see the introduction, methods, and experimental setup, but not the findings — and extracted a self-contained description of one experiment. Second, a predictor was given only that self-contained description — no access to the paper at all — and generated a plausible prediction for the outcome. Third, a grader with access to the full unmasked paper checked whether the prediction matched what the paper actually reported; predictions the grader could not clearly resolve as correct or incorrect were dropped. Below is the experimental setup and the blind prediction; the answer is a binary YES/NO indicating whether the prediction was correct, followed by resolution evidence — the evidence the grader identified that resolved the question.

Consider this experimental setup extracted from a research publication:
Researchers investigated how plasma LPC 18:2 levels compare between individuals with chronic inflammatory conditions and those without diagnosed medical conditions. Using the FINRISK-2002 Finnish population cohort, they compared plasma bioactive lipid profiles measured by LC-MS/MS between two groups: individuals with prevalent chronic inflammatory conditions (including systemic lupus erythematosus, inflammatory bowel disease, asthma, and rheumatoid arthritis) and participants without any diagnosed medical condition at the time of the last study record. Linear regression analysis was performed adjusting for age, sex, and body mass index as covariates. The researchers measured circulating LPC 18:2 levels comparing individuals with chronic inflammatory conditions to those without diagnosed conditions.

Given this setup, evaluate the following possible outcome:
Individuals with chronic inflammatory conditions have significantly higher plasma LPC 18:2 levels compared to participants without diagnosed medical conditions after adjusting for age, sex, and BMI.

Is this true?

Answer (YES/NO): NO